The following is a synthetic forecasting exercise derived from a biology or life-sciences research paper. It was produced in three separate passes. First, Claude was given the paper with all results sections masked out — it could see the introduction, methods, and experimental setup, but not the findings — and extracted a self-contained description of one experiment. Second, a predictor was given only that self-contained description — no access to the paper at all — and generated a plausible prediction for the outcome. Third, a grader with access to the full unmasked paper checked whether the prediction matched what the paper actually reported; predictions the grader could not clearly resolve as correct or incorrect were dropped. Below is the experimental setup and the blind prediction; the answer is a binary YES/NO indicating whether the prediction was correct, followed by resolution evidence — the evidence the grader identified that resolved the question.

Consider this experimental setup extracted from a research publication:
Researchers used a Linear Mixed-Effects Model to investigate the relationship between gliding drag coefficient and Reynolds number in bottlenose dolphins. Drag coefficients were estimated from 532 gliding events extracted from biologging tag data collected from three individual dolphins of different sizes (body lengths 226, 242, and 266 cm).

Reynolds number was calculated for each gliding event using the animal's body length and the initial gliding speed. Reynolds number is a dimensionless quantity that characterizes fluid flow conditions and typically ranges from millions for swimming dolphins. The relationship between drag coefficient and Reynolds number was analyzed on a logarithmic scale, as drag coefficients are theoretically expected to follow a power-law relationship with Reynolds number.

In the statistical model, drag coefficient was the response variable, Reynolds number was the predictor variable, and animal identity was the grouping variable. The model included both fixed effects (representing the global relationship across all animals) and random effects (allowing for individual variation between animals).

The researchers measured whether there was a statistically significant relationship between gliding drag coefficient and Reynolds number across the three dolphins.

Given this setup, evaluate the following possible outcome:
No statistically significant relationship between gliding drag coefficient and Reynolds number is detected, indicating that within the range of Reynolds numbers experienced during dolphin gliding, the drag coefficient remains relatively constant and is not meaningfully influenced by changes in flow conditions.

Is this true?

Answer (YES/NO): NO